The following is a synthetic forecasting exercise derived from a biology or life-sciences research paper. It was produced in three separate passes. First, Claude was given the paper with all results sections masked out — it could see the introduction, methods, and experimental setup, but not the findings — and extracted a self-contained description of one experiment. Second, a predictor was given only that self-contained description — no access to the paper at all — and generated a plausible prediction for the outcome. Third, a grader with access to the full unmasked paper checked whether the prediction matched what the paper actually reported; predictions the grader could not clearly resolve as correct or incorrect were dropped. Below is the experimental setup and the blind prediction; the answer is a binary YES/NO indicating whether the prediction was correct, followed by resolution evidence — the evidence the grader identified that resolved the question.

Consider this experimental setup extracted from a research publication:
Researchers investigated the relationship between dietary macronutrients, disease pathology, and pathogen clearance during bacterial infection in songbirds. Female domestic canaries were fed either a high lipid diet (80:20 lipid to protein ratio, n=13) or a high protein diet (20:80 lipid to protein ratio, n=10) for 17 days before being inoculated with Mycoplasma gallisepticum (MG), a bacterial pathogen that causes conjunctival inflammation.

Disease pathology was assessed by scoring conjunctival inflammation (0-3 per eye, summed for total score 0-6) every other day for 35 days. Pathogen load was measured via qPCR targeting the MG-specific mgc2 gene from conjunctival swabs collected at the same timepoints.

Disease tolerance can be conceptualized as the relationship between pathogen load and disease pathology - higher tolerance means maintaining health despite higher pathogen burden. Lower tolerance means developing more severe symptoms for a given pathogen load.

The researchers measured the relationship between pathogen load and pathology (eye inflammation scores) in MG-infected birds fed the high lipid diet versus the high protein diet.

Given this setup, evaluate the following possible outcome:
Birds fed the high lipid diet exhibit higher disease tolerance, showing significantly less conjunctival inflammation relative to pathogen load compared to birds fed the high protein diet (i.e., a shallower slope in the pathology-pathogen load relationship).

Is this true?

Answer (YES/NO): NO